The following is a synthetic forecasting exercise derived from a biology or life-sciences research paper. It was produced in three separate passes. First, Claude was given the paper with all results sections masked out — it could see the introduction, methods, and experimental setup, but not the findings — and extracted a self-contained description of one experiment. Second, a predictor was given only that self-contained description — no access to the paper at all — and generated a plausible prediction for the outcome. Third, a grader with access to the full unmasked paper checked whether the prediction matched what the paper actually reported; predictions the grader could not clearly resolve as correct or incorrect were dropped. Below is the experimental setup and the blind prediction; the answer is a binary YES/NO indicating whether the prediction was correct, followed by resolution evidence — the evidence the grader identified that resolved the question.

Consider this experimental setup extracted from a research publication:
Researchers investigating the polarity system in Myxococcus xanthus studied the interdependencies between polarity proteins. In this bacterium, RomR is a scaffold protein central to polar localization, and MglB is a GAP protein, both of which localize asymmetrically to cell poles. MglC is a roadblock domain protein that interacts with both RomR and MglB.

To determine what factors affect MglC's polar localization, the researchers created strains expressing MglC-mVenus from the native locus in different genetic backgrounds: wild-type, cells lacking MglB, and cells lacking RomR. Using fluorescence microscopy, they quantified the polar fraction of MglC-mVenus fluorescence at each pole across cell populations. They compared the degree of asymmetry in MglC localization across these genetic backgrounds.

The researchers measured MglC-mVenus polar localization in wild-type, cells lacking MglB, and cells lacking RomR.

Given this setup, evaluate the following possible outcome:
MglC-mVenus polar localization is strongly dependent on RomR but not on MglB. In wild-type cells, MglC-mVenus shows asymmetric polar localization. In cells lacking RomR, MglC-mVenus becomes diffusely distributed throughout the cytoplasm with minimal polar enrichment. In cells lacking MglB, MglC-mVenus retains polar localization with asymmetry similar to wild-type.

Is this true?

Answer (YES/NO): NO